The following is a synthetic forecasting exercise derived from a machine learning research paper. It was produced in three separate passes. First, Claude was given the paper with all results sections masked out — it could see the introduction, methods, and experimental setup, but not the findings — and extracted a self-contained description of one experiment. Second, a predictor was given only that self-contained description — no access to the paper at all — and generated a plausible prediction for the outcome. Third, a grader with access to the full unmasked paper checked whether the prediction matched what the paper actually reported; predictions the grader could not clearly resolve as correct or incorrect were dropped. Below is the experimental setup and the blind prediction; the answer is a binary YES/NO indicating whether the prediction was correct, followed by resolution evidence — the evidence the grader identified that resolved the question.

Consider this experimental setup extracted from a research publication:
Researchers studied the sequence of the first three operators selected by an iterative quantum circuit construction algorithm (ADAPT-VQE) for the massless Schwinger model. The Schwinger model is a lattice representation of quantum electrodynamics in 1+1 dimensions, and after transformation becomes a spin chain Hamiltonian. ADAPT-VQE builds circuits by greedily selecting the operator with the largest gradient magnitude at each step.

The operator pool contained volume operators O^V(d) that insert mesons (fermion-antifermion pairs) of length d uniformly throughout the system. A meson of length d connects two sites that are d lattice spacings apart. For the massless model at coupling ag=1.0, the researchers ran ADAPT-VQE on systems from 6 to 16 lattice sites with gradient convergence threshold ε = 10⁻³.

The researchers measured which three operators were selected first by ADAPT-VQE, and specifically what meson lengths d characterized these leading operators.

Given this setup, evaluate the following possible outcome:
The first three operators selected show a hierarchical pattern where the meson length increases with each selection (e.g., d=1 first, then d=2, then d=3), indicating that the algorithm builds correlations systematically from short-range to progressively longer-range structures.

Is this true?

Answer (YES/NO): YES